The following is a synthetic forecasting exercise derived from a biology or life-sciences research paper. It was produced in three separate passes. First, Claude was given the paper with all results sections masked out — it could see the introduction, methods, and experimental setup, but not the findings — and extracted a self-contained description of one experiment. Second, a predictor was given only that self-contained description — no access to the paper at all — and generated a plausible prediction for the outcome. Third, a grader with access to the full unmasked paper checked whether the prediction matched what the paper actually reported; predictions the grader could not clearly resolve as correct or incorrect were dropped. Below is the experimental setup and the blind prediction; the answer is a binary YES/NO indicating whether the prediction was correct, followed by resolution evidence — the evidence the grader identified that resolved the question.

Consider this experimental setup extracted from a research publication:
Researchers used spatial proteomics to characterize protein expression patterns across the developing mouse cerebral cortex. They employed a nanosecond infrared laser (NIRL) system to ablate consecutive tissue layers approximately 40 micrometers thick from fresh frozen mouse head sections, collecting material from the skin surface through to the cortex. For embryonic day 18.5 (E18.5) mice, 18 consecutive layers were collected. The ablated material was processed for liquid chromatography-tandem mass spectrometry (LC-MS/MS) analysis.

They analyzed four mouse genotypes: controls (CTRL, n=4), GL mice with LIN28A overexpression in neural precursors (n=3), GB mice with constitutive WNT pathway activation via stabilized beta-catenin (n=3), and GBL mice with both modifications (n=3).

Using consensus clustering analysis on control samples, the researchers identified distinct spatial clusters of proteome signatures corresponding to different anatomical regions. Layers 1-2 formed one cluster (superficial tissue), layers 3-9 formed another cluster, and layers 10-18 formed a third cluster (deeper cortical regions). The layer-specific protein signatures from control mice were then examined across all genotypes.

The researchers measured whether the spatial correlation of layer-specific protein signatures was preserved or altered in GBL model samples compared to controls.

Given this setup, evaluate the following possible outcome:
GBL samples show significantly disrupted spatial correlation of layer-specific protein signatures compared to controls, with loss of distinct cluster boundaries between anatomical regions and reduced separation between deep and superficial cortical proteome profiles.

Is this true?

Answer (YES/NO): NO